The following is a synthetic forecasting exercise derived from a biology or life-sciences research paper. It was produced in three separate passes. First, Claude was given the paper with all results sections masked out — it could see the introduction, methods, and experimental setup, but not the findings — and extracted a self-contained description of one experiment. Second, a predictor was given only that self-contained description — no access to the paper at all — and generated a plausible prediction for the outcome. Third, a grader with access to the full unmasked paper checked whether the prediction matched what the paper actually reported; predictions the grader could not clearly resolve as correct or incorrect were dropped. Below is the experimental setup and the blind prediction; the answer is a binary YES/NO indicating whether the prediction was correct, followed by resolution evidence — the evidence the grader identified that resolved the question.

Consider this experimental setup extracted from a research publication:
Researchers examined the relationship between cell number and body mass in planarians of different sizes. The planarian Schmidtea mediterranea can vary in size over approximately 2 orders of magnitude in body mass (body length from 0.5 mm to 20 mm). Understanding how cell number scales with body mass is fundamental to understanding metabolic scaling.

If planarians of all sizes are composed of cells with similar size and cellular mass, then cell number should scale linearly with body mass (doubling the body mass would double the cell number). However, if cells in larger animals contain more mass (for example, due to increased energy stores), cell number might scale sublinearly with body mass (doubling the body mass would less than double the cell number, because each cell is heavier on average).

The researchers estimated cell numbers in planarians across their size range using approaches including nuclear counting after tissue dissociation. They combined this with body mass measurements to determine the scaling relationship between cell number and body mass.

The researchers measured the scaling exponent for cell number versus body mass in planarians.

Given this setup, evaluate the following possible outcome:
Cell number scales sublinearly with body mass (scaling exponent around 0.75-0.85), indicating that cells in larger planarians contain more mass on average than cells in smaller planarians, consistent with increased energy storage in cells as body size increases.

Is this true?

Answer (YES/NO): NO